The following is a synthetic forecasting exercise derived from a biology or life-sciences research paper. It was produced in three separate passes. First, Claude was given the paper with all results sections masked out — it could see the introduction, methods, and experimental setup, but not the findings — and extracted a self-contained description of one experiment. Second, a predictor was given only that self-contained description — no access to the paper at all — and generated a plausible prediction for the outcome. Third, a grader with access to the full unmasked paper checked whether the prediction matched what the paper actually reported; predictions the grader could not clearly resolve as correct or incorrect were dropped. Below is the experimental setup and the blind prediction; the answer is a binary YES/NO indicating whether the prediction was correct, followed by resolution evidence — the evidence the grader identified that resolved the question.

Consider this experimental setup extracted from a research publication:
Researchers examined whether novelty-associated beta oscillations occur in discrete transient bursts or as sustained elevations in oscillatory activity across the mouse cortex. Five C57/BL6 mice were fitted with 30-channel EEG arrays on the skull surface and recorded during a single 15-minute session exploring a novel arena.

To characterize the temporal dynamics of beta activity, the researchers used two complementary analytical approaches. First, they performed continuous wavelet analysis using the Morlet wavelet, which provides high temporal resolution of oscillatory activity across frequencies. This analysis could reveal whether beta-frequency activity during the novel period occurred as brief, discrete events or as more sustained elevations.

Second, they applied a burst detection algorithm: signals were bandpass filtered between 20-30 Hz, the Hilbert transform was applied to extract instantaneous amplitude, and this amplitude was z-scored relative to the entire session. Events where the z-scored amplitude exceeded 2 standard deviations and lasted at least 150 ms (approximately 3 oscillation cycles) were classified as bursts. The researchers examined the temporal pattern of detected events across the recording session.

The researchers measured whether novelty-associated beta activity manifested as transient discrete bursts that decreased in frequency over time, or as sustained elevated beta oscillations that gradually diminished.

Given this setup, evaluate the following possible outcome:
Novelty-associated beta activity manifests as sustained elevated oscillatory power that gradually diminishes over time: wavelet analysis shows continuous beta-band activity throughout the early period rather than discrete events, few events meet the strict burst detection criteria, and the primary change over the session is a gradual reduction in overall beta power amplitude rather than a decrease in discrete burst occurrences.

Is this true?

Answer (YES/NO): NO